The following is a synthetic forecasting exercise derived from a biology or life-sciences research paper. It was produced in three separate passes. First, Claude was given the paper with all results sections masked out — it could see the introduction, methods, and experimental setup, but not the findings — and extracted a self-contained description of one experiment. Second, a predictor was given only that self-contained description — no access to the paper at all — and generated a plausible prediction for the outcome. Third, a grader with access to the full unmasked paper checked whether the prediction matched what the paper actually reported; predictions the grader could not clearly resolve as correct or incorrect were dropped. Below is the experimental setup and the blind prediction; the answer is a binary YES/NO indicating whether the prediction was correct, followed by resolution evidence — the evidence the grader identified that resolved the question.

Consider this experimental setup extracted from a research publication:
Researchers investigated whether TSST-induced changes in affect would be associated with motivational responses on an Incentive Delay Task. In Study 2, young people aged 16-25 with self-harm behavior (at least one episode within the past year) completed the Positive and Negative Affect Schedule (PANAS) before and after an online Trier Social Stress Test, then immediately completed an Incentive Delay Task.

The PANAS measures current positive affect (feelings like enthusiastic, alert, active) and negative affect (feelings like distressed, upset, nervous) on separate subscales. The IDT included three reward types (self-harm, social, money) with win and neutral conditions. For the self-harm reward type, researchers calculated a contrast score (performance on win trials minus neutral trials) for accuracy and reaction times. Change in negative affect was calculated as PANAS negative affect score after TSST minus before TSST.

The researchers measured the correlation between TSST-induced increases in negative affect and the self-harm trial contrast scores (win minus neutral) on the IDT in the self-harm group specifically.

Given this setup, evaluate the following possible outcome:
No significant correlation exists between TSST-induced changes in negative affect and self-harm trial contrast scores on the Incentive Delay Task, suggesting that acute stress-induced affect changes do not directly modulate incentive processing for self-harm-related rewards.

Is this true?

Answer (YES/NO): YES